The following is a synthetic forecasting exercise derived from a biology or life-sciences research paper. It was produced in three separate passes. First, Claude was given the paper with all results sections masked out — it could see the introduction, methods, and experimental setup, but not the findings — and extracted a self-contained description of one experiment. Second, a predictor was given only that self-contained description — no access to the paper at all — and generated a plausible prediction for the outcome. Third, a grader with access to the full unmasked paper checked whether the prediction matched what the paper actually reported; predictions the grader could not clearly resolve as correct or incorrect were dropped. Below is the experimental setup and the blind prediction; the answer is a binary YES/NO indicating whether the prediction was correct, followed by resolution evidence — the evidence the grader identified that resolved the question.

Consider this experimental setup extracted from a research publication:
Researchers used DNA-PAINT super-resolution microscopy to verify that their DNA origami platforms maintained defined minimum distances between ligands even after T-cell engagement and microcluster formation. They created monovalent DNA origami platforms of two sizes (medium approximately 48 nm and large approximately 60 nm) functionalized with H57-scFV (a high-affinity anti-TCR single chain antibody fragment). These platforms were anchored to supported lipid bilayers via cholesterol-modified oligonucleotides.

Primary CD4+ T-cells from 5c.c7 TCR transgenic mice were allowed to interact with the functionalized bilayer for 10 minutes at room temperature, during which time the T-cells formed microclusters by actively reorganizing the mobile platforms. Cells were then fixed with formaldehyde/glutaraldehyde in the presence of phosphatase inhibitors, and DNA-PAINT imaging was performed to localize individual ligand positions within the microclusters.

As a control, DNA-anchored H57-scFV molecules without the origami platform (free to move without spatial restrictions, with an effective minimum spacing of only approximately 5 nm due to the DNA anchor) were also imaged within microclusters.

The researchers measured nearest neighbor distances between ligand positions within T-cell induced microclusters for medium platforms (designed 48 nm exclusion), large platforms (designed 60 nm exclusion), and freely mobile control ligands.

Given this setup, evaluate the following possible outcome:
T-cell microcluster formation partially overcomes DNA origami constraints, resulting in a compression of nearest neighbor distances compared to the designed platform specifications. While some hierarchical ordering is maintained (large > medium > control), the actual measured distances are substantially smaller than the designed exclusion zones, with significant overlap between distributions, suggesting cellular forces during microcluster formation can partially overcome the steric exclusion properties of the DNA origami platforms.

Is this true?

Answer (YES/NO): NO